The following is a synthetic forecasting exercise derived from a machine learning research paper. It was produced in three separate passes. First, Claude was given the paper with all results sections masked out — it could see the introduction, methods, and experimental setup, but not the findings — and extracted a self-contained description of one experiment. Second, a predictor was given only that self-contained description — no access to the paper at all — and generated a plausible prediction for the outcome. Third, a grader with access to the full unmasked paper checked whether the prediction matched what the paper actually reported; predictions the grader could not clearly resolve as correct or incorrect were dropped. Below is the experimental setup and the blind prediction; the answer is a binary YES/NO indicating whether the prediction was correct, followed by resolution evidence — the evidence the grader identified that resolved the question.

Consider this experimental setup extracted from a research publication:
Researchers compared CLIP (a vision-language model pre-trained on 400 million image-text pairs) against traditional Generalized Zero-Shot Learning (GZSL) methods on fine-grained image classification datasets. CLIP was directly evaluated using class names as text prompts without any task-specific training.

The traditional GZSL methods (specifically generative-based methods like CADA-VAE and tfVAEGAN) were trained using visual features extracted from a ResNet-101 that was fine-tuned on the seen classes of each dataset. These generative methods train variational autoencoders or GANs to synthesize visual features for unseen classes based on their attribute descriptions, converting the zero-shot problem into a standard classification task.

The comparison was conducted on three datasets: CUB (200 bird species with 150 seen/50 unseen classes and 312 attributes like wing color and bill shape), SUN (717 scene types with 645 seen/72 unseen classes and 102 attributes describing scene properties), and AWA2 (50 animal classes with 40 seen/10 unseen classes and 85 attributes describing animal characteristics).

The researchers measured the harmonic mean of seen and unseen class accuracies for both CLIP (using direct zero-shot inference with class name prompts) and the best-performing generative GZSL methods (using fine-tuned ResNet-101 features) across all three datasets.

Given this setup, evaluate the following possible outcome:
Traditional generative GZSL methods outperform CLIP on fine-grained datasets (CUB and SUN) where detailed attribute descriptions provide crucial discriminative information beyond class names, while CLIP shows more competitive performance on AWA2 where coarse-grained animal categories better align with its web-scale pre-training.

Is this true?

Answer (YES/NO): YES